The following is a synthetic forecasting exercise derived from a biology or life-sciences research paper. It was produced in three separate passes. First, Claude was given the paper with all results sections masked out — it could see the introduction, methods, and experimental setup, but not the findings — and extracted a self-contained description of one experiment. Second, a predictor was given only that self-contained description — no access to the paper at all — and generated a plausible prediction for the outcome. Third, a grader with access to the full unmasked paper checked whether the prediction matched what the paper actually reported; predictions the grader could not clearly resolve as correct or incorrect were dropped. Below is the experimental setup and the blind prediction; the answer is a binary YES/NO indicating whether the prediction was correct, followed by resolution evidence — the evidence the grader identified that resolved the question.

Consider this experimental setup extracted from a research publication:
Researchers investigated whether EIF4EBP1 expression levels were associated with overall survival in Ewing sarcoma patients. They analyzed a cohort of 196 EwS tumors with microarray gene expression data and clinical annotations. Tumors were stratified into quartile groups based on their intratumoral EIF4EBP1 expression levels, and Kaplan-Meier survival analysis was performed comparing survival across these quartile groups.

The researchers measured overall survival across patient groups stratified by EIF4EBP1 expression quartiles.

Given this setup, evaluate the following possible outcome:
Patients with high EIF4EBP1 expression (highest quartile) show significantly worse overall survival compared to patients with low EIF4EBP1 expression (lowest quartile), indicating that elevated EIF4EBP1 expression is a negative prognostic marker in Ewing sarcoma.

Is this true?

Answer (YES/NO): YES